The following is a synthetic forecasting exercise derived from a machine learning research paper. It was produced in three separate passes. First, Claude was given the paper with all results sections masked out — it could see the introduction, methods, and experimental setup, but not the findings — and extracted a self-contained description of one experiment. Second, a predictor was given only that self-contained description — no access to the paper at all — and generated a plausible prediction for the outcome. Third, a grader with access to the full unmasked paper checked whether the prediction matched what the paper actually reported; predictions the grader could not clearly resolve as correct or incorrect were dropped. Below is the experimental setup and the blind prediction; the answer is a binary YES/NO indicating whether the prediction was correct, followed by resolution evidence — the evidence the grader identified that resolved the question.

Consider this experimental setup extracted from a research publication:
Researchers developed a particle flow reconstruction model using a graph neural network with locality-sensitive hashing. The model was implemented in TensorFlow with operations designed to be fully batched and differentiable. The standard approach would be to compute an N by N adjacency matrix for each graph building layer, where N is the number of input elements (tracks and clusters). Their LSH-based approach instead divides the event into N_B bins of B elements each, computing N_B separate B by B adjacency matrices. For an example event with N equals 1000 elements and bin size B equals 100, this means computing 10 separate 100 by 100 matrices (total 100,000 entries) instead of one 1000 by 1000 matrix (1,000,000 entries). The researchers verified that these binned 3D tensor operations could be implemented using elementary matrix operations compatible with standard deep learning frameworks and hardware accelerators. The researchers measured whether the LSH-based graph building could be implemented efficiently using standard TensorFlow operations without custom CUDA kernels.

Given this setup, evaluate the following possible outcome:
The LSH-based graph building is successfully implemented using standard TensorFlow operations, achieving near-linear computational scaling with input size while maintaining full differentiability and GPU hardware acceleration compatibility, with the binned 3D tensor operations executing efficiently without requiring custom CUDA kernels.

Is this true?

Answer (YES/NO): YES